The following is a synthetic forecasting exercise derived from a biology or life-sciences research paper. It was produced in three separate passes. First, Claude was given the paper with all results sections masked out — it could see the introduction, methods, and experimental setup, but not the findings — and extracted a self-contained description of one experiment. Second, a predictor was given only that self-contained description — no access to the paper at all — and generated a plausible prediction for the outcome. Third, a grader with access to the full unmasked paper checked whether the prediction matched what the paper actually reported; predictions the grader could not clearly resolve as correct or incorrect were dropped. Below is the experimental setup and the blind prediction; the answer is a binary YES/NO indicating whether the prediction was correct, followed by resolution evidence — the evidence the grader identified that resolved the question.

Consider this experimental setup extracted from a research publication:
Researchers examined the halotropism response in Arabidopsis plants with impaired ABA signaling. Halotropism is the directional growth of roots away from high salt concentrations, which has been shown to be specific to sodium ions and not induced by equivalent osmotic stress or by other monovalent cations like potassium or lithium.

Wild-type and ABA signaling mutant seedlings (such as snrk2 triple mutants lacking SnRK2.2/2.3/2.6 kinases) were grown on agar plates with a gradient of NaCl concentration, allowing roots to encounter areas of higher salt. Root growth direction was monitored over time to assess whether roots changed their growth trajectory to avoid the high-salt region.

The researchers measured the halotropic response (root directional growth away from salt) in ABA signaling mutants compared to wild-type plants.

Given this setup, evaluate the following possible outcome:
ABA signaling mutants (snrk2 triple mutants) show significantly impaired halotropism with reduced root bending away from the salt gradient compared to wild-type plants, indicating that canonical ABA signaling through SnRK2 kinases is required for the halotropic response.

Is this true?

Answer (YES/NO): YES